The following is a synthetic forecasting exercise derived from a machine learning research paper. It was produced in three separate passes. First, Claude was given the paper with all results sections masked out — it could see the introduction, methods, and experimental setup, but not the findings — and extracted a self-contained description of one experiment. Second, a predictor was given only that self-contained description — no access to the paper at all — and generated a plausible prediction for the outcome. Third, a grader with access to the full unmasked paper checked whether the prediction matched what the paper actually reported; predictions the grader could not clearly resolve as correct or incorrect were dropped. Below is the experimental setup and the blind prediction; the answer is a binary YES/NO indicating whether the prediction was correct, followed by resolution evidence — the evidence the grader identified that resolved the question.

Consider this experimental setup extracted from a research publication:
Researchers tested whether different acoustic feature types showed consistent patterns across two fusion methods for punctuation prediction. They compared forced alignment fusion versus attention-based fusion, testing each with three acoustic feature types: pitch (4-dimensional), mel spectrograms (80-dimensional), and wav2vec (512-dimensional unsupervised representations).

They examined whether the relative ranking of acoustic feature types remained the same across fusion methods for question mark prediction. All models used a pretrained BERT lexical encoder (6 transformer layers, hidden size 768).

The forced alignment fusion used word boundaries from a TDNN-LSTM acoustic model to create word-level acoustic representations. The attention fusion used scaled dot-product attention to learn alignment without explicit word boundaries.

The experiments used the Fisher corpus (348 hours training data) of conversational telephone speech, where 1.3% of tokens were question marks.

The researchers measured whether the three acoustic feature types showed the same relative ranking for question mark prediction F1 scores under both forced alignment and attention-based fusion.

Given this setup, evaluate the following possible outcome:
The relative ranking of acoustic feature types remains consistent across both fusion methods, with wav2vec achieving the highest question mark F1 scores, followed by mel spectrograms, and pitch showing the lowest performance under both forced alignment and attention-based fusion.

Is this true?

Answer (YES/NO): YES